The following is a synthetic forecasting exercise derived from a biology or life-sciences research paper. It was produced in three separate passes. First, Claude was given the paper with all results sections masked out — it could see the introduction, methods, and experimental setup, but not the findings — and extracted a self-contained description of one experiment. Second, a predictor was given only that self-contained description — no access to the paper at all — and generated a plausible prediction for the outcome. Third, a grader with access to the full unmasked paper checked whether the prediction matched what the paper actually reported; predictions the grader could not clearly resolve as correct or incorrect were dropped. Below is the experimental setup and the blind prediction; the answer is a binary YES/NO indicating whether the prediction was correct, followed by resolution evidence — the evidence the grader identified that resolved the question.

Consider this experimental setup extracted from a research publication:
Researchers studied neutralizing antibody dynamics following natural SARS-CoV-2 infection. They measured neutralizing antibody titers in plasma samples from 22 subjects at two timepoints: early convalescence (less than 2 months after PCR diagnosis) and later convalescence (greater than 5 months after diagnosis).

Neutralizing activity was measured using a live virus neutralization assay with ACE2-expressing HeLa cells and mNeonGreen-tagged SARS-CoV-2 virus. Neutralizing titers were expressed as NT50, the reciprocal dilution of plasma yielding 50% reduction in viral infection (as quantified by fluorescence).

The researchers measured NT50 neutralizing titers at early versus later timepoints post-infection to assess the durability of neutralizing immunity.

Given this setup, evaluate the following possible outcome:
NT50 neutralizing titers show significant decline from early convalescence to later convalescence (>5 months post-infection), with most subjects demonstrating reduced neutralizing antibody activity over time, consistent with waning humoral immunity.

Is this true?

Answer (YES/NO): YES